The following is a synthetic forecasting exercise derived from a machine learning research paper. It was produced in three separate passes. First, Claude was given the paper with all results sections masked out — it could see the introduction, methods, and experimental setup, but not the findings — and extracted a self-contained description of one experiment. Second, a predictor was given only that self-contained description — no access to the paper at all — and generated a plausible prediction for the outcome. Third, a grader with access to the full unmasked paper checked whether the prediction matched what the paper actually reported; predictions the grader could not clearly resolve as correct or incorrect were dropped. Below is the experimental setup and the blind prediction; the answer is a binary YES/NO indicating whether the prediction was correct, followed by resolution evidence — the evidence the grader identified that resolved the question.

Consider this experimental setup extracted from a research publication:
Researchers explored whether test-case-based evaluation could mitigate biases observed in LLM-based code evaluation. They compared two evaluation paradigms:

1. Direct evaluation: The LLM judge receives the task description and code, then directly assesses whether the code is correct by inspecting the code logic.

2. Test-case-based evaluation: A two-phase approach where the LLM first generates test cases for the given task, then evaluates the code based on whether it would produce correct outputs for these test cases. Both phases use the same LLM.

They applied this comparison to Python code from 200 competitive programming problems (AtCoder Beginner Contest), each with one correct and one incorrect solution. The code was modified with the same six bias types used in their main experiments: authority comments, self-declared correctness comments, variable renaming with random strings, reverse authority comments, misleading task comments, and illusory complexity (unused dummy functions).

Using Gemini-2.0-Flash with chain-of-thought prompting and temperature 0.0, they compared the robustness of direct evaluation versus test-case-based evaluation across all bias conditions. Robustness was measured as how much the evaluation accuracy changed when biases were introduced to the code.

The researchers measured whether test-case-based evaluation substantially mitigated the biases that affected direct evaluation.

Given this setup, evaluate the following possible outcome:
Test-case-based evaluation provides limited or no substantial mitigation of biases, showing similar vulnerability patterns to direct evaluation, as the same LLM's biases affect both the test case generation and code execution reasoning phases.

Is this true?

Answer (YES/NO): YES